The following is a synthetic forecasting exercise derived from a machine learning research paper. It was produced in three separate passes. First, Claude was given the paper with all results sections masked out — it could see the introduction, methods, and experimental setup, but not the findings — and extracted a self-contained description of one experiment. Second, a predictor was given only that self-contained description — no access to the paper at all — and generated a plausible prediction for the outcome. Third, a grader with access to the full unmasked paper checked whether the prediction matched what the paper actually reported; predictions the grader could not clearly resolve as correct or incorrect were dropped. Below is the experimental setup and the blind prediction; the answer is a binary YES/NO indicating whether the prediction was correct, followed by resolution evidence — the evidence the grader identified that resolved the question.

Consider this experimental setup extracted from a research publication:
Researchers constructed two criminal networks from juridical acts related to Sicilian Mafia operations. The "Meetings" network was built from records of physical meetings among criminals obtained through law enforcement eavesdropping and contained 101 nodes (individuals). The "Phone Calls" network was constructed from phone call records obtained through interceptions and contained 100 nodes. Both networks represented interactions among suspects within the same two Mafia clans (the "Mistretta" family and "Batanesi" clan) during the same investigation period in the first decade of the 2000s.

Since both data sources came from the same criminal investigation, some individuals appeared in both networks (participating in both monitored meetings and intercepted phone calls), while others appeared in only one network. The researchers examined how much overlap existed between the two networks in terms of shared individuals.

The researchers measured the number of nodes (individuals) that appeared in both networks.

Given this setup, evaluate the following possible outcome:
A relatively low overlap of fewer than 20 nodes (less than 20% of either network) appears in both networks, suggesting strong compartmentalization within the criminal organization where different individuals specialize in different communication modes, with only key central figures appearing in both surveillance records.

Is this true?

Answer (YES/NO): NO